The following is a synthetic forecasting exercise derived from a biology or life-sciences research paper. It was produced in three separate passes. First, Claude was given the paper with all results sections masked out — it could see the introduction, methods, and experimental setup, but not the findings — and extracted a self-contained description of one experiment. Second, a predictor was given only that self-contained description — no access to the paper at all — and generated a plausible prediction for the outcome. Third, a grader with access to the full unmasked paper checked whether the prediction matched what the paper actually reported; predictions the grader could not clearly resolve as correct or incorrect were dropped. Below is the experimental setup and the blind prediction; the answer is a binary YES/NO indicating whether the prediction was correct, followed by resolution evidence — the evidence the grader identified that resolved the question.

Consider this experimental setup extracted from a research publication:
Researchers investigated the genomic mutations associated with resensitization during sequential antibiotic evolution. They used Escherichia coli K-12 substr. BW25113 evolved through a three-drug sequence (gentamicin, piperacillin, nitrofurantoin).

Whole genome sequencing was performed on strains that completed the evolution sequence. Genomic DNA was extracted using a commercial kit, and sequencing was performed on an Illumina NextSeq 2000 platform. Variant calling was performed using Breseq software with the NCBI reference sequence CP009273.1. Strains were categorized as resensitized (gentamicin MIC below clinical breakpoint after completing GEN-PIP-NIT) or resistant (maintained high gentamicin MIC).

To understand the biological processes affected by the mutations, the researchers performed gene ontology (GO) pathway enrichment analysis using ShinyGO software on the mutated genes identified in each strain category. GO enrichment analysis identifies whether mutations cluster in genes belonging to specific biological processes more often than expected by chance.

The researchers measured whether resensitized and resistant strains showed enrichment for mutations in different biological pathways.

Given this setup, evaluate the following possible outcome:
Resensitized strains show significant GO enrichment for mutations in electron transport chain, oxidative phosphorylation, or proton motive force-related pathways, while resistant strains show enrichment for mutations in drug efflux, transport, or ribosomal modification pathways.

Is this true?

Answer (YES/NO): NO